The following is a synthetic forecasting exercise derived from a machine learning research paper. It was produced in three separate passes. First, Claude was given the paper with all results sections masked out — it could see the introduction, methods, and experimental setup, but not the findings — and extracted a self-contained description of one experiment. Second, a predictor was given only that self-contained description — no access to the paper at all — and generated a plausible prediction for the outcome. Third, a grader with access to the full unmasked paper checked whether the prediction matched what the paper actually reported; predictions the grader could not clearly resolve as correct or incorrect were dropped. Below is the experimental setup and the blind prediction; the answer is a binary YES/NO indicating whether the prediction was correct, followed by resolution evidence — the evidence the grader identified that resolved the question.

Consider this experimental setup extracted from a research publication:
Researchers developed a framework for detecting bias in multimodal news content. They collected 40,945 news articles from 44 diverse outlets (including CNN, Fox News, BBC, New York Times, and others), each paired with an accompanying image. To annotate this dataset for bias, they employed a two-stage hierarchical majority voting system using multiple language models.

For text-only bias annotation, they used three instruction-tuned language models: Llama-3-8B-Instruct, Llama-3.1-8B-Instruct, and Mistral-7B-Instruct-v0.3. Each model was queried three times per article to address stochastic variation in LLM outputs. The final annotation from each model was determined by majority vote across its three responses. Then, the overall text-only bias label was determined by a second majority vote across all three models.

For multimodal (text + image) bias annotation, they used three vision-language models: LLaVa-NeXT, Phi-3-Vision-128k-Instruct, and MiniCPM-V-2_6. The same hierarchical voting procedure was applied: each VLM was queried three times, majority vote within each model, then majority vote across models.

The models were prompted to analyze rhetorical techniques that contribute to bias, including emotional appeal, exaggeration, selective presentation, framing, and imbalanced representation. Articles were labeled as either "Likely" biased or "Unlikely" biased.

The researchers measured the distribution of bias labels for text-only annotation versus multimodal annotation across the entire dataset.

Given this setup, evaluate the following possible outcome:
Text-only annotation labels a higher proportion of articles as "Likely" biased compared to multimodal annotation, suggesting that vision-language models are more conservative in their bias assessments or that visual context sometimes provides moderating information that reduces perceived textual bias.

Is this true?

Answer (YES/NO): YES